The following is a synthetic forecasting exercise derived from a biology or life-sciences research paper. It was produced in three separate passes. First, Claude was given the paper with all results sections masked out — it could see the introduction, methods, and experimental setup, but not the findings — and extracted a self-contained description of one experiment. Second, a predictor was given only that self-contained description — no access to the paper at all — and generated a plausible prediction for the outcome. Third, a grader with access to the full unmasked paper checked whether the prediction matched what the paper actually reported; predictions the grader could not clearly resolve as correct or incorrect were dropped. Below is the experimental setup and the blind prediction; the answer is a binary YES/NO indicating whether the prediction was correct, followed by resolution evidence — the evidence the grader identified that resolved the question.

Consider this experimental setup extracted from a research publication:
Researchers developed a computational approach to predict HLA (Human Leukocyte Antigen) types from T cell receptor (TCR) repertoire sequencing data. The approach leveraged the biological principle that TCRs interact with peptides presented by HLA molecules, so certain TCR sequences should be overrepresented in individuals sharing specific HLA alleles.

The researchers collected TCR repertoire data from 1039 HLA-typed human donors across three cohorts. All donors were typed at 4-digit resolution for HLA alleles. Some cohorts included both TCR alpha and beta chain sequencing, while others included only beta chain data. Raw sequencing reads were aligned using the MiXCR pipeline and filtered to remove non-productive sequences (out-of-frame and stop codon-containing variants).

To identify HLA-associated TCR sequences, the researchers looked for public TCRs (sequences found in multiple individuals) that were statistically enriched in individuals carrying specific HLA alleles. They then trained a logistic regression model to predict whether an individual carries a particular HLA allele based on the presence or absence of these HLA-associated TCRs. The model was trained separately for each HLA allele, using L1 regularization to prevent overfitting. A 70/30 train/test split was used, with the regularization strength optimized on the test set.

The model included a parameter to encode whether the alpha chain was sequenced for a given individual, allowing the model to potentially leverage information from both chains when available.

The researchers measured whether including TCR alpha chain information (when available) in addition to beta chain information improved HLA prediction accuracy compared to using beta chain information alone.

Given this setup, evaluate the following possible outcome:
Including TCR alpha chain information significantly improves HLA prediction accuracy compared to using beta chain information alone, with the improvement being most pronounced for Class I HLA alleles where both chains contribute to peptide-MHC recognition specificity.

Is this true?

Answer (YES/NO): NO